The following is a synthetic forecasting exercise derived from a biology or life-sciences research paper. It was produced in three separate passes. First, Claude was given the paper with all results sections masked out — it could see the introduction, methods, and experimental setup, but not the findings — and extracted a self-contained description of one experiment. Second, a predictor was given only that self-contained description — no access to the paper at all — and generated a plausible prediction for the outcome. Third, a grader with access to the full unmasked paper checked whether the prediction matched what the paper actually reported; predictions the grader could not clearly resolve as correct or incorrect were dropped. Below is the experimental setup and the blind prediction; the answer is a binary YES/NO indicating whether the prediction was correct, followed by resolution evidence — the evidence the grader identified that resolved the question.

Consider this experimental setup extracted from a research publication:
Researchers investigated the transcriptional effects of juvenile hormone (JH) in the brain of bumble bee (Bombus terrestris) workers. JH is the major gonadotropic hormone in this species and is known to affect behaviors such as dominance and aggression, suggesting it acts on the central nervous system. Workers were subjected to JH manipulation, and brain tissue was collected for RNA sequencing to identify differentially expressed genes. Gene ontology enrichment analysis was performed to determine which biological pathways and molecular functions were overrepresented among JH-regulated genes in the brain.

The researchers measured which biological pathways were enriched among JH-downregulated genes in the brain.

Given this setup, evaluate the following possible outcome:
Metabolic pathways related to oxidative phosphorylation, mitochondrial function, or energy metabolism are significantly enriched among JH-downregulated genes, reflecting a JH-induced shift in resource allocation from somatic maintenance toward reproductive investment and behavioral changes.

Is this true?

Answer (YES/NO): NO